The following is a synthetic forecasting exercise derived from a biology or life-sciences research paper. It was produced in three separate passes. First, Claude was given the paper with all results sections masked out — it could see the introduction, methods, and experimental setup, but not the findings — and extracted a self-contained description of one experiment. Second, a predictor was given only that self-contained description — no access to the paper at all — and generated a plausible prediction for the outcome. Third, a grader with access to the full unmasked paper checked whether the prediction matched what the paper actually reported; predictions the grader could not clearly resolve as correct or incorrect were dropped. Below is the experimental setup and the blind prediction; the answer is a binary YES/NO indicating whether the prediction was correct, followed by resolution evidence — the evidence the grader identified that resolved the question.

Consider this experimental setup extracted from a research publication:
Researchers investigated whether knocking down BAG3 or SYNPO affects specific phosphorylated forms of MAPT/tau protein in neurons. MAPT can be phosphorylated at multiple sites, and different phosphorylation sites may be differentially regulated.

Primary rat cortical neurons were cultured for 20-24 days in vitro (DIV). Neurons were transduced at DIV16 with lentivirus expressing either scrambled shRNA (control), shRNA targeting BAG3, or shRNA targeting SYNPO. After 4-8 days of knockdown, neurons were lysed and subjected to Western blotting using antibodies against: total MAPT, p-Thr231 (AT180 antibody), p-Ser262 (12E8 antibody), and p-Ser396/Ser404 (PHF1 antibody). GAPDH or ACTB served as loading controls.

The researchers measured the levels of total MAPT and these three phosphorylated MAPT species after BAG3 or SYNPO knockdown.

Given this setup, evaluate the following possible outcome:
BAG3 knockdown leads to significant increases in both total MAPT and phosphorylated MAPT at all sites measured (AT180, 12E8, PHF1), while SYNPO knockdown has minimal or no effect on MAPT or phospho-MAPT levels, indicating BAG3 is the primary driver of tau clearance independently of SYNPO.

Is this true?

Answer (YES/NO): NO